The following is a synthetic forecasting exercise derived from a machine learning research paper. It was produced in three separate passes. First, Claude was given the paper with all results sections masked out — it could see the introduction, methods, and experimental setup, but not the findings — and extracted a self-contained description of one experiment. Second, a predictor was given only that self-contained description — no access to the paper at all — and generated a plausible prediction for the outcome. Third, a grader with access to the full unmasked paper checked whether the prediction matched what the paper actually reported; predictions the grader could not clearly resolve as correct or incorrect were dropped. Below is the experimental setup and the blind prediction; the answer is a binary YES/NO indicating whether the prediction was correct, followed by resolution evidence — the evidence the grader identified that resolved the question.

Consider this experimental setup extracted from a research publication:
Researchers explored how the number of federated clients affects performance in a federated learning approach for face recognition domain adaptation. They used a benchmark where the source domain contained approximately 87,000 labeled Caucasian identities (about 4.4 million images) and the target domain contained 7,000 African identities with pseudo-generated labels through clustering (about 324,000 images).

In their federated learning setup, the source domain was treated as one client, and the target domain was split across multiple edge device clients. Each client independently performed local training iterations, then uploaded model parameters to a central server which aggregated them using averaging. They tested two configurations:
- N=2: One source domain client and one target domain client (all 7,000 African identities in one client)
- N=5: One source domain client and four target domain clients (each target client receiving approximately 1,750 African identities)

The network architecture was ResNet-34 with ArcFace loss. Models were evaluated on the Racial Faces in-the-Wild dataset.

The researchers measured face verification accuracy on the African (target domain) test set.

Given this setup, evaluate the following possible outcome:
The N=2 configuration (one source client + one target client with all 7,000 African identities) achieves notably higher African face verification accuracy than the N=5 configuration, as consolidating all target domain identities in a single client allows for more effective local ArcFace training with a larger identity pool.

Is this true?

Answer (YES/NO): YES